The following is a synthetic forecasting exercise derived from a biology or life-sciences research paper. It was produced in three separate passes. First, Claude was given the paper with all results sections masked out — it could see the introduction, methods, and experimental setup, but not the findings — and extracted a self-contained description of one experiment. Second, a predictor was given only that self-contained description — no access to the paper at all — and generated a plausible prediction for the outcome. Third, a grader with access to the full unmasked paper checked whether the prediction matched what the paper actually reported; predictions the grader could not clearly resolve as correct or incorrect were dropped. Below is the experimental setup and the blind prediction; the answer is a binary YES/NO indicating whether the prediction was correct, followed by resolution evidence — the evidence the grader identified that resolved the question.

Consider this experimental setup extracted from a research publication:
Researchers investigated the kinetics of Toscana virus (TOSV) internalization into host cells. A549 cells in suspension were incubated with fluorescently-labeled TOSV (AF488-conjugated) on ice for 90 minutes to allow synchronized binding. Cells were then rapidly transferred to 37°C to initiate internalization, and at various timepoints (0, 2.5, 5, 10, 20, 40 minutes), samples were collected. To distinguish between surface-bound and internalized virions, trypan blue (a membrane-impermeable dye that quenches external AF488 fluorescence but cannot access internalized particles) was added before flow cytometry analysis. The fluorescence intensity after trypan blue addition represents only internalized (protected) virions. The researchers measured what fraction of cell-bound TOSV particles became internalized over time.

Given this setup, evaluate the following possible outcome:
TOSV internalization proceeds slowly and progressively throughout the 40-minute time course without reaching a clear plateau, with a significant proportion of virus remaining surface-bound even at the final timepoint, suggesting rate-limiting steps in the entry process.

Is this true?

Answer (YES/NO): NO